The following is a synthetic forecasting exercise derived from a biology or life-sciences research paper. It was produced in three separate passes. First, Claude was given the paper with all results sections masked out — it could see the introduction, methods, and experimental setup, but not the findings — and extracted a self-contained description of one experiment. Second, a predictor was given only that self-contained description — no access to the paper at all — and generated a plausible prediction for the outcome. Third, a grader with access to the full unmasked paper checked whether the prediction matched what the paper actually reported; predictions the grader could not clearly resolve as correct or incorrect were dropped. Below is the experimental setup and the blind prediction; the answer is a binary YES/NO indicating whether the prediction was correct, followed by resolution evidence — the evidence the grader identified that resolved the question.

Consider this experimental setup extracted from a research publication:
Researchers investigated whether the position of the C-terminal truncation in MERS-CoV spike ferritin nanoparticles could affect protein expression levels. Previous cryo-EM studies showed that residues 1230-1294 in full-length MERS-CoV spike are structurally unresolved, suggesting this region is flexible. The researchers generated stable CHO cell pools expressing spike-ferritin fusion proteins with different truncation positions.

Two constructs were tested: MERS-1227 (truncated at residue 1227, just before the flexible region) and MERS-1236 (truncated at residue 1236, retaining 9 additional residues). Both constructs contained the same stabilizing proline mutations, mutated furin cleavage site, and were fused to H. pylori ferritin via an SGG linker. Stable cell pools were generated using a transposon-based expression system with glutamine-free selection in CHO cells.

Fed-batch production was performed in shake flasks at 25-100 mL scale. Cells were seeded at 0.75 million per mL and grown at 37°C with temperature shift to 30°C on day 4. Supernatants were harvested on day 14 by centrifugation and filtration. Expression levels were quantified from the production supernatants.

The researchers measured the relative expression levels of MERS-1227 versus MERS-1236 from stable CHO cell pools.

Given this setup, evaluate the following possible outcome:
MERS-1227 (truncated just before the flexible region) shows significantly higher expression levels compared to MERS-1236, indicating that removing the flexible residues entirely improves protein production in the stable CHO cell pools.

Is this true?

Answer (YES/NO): NO